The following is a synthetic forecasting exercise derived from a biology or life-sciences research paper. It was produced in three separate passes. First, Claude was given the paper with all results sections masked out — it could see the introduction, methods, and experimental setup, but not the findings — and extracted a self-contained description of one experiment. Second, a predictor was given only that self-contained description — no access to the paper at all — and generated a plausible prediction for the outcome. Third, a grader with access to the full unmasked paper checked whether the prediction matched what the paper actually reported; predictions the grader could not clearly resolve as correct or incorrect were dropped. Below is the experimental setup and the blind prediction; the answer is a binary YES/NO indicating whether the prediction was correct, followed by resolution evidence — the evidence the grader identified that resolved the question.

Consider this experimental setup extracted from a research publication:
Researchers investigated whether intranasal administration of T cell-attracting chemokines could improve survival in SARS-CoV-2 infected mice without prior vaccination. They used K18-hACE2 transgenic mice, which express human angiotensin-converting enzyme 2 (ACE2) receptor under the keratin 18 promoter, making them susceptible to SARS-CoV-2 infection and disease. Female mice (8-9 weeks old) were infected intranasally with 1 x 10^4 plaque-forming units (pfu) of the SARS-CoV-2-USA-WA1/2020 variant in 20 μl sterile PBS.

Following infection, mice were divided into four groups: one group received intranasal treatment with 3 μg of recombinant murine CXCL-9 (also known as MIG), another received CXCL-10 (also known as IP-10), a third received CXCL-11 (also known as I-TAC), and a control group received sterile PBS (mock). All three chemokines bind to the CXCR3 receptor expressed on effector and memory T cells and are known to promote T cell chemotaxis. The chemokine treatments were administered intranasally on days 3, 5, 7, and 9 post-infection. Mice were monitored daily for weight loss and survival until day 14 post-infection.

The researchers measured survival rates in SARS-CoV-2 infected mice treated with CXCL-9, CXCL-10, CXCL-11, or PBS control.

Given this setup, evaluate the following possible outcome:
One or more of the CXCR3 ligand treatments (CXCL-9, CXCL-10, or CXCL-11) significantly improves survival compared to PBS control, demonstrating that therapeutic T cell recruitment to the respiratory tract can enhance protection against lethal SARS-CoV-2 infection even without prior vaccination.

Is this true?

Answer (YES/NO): YES